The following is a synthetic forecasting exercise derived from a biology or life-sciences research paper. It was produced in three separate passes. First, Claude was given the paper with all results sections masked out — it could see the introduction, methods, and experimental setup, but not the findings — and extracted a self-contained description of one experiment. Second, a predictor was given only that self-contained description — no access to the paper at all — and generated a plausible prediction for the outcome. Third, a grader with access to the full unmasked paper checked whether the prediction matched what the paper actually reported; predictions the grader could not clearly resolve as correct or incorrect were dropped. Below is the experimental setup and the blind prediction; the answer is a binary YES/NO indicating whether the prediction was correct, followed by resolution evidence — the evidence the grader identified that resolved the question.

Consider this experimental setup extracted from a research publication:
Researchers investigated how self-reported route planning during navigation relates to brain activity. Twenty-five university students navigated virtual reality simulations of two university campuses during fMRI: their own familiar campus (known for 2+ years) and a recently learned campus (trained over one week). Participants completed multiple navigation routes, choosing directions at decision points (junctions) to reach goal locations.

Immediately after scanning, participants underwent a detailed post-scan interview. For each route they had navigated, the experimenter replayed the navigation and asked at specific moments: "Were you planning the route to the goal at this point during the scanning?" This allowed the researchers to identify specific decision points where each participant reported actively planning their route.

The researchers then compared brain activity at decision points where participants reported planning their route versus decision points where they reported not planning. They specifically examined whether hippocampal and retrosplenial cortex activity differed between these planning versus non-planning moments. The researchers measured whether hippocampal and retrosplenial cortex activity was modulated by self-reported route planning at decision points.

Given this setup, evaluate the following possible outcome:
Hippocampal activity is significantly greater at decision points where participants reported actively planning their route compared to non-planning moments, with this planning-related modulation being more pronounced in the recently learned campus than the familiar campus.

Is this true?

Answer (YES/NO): NO